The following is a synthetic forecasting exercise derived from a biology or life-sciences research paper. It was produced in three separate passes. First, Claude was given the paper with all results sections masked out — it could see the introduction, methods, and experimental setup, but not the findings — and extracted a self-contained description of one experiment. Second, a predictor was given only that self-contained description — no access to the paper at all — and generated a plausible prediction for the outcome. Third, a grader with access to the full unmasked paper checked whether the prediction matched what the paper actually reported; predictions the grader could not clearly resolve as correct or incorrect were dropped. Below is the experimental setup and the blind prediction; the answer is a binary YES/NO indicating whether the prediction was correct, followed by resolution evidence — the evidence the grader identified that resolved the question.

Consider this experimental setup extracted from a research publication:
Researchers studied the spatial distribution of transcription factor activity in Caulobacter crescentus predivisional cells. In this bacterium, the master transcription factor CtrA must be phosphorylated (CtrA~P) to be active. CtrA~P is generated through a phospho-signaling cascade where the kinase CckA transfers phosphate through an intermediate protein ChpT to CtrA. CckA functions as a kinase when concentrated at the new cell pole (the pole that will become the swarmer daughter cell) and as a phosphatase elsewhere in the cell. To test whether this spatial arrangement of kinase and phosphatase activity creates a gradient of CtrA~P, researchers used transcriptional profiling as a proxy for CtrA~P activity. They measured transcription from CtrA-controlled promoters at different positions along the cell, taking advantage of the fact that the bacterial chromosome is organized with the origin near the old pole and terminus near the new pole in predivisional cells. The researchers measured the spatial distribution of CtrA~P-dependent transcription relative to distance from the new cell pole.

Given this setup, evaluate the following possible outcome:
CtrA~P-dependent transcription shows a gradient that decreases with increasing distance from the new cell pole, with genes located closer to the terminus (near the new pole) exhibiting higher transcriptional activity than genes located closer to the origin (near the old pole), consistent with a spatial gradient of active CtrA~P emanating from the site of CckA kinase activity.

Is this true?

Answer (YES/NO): NO